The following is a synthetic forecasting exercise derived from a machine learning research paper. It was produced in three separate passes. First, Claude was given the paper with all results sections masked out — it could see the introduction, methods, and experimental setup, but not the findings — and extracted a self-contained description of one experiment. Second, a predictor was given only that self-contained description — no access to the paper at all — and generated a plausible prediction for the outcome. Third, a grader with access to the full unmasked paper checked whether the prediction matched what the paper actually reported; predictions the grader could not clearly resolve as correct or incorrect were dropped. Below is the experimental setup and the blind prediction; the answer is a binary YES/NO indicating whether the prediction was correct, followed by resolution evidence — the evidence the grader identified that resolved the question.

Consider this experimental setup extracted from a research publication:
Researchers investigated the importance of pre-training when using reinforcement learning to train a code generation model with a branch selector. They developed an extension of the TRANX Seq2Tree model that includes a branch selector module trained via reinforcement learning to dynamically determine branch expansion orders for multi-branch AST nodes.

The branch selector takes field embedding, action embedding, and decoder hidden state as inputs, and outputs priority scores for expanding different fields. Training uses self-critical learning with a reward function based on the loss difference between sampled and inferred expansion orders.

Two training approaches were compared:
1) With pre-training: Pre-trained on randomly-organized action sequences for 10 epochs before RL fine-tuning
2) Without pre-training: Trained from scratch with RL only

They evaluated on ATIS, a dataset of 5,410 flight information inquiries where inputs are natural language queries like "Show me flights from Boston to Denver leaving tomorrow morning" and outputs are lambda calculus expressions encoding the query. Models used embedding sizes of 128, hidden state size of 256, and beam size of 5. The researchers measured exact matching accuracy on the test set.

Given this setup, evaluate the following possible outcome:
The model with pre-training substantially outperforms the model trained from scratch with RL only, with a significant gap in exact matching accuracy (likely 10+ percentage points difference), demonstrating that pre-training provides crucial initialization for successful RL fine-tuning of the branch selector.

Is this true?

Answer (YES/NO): NO